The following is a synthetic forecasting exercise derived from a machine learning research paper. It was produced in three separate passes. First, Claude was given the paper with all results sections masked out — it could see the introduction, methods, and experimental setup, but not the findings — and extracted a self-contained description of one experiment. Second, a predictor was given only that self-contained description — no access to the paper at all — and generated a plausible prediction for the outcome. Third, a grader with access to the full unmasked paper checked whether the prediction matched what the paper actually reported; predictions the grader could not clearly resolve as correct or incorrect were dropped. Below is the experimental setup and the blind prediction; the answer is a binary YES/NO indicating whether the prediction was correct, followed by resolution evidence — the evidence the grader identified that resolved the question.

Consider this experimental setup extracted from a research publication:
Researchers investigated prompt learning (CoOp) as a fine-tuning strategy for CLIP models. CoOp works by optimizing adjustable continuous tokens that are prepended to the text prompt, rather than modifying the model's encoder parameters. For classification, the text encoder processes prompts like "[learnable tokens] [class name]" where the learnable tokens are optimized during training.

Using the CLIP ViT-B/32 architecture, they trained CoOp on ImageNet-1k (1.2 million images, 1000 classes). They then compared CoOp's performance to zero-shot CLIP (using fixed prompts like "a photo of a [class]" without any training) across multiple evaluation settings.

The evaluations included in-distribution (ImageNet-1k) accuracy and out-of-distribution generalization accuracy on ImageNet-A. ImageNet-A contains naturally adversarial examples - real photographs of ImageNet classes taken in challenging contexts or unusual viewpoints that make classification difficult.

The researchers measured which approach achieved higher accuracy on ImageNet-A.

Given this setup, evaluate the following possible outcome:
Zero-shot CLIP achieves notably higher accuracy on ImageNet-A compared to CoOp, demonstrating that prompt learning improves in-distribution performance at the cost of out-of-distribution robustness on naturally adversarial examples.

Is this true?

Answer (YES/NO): NO